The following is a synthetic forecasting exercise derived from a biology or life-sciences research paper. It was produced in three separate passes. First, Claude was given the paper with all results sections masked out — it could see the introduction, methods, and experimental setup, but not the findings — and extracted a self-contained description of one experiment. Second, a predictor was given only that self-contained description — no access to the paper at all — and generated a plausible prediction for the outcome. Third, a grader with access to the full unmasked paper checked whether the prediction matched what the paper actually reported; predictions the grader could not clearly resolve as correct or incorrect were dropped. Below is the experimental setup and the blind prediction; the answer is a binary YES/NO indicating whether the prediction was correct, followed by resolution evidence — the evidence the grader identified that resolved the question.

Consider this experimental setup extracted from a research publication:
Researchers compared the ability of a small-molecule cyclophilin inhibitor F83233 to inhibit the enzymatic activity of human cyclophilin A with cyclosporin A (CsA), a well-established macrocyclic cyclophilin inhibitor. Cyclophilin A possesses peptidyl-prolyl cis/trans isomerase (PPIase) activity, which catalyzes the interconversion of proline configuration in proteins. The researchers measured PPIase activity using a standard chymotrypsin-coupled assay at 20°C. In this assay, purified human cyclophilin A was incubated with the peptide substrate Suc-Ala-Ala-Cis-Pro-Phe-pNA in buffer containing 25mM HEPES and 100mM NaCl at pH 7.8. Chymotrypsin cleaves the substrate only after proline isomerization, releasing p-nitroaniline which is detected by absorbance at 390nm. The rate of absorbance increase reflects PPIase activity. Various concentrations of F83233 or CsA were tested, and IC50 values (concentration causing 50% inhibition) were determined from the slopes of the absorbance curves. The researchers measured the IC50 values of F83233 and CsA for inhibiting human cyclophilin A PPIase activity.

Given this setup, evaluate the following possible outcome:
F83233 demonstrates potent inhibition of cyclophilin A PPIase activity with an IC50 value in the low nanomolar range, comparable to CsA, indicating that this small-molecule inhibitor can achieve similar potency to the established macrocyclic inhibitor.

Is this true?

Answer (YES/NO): NO